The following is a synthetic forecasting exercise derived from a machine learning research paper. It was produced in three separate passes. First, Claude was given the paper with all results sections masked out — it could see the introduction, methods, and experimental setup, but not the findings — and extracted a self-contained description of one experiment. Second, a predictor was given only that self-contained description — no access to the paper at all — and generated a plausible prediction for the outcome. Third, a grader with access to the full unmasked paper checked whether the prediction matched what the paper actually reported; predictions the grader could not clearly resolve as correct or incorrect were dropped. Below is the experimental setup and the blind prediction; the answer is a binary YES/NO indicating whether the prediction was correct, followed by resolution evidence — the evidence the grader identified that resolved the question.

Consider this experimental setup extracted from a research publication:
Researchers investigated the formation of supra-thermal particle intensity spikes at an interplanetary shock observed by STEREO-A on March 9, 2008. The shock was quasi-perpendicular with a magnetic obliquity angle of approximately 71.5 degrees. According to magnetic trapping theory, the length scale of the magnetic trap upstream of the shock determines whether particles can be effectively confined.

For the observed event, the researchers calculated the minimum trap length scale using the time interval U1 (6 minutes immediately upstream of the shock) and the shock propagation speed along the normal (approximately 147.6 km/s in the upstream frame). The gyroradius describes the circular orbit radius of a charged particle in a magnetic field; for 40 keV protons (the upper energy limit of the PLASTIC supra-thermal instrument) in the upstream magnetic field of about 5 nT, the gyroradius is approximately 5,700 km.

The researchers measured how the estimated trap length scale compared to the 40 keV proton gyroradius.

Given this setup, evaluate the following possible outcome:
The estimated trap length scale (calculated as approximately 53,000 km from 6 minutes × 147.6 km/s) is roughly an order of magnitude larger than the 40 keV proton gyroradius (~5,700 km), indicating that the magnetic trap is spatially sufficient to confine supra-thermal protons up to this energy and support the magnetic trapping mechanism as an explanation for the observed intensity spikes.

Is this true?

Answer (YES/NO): YES